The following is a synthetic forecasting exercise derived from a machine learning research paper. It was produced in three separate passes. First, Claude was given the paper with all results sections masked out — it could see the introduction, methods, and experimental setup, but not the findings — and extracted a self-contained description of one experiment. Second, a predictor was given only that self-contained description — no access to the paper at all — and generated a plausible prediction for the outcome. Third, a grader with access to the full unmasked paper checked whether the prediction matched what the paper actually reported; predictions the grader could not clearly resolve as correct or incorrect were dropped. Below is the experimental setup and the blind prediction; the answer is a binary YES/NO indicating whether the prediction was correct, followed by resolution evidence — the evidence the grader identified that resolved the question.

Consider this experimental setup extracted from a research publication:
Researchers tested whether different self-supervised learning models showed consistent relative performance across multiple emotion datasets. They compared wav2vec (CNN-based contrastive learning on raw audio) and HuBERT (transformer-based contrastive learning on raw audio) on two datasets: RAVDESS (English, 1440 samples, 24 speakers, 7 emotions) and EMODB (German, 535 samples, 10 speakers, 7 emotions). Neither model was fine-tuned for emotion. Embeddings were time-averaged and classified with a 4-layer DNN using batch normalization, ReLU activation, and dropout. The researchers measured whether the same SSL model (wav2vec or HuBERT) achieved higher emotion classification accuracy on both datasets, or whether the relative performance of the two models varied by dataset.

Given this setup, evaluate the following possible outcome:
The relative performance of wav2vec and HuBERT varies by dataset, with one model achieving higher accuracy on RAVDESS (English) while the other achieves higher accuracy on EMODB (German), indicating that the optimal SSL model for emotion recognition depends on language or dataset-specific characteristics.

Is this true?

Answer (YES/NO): NO